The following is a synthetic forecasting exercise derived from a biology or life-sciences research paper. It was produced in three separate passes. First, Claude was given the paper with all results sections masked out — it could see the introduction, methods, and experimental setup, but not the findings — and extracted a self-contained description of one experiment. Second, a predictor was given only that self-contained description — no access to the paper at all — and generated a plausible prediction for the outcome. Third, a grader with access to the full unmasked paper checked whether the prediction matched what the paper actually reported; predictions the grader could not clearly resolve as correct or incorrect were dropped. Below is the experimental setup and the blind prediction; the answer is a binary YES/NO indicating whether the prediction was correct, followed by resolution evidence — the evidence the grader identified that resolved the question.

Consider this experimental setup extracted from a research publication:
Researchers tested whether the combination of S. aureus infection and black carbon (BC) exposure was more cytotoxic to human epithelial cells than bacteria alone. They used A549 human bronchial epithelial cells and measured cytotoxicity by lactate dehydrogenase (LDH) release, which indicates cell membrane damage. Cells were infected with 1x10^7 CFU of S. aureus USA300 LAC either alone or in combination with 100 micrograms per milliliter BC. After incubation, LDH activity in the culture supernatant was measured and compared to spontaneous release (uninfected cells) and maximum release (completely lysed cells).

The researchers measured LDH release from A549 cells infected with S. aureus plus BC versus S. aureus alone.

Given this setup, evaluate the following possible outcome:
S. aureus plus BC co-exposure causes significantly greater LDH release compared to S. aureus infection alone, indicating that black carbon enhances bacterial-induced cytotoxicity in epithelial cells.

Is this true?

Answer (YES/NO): NO